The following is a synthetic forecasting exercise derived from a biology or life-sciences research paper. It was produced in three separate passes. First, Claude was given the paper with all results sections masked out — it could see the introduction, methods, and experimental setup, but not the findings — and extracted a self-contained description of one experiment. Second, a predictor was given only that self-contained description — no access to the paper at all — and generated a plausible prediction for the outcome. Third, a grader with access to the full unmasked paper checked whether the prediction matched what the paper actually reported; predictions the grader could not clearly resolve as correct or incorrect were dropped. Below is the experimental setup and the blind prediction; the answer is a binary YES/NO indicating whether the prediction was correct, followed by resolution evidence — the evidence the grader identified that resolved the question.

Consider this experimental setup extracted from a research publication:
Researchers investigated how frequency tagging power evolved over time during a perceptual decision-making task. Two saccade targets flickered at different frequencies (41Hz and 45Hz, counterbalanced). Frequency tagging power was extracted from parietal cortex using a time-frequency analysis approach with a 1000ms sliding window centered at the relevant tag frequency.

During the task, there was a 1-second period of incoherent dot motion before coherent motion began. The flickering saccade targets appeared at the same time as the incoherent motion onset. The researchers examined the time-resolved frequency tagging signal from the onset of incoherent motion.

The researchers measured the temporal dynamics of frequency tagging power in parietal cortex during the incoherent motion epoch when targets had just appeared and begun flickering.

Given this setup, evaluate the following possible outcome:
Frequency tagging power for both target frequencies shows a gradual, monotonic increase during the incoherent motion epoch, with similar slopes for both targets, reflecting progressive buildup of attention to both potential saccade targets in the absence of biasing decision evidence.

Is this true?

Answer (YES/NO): NO